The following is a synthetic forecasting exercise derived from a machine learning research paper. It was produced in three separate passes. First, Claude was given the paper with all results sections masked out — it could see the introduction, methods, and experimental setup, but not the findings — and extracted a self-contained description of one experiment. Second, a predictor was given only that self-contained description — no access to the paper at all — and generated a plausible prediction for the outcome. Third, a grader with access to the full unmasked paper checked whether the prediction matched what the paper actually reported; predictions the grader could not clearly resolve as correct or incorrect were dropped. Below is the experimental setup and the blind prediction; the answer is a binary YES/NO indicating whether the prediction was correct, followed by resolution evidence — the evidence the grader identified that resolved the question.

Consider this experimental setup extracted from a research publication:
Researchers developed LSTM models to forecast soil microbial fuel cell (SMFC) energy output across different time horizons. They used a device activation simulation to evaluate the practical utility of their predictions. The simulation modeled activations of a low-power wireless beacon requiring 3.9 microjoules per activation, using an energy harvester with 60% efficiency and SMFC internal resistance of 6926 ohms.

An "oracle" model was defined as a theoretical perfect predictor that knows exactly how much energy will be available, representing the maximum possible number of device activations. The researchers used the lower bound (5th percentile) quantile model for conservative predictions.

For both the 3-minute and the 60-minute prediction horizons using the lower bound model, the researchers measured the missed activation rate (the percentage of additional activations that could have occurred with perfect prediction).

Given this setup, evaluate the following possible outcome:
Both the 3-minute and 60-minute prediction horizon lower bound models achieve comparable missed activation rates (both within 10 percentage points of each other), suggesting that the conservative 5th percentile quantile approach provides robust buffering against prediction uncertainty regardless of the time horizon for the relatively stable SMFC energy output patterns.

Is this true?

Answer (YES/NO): YES